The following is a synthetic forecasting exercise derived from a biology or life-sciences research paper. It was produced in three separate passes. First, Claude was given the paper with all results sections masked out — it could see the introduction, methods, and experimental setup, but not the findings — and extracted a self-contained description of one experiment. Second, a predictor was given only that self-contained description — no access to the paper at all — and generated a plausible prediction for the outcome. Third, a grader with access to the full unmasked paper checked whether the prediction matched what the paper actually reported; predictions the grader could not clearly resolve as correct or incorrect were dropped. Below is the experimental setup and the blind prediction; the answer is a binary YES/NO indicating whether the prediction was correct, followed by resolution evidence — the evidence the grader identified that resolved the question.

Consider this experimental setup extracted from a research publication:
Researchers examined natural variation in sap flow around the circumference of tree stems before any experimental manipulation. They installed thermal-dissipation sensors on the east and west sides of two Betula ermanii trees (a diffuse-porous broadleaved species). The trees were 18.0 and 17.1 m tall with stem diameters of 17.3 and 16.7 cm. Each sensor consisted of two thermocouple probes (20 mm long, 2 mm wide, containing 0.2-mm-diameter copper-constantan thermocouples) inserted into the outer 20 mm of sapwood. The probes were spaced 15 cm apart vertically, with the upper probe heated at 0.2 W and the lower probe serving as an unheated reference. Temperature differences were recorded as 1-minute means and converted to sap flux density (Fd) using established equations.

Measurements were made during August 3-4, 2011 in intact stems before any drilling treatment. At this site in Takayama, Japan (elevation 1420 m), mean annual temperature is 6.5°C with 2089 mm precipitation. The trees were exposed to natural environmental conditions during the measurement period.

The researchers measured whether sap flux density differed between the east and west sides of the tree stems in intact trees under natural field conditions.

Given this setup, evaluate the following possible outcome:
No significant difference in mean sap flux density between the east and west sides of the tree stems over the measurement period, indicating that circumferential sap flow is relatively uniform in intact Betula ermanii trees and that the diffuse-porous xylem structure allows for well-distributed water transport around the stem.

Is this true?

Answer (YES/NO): NO